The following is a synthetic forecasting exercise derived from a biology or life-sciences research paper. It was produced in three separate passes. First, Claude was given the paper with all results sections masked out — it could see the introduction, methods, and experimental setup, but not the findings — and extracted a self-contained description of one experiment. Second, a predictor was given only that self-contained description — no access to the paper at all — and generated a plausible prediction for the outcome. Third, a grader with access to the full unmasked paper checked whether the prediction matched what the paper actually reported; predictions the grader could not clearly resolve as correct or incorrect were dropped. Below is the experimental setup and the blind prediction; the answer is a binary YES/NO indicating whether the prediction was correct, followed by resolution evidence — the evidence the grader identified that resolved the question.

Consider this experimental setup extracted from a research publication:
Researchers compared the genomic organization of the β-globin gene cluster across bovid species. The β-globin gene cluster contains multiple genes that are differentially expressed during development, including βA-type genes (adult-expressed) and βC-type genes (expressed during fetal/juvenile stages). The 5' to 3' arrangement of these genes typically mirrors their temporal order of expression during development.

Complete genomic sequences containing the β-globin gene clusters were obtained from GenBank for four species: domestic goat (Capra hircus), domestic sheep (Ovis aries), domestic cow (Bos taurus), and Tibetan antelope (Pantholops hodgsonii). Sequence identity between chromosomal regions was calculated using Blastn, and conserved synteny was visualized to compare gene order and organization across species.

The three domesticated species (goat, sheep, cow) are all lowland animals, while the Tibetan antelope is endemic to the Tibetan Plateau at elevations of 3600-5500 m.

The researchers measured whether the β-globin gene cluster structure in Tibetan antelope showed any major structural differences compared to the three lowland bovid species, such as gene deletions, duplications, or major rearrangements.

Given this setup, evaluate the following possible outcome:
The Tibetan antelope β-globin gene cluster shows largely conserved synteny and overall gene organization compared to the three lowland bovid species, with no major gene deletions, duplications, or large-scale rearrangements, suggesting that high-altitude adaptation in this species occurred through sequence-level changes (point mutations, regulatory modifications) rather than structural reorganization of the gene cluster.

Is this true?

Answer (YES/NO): NO